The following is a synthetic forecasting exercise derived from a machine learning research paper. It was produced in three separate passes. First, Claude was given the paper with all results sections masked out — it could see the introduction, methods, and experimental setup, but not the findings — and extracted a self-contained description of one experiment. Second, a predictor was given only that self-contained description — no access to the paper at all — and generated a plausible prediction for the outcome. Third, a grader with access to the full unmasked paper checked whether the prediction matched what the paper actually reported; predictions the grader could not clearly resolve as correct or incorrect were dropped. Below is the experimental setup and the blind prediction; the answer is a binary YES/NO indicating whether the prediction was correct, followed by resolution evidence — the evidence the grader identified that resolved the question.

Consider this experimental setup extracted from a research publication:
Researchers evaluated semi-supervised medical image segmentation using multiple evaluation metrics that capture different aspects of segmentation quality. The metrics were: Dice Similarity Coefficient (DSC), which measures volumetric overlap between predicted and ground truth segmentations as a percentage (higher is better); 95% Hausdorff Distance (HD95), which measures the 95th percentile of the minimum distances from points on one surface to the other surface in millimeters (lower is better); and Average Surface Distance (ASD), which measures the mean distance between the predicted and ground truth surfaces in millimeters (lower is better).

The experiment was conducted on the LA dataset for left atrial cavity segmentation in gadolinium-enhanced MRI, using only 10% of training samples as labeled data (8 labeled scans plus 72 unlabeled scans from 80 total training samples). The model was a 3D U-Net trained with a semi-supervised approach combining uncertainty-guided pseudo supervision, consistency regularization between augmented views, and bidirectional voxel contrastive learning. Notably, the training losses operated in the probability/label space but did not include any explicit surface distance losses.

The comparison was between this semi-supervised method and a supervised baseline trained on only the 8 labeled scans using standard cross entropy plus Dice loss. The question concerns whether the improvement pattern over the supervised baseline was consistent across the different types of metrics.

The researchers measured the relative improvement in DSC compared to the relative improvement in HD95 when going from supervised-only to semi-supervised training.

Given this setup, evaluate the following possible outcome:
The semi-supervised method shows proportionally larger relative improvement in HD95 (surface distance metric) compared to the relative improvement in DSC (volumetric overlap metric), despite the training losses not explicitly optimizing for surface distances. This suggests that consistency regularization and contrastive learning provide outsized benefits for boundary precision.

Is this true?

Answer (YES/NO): YES